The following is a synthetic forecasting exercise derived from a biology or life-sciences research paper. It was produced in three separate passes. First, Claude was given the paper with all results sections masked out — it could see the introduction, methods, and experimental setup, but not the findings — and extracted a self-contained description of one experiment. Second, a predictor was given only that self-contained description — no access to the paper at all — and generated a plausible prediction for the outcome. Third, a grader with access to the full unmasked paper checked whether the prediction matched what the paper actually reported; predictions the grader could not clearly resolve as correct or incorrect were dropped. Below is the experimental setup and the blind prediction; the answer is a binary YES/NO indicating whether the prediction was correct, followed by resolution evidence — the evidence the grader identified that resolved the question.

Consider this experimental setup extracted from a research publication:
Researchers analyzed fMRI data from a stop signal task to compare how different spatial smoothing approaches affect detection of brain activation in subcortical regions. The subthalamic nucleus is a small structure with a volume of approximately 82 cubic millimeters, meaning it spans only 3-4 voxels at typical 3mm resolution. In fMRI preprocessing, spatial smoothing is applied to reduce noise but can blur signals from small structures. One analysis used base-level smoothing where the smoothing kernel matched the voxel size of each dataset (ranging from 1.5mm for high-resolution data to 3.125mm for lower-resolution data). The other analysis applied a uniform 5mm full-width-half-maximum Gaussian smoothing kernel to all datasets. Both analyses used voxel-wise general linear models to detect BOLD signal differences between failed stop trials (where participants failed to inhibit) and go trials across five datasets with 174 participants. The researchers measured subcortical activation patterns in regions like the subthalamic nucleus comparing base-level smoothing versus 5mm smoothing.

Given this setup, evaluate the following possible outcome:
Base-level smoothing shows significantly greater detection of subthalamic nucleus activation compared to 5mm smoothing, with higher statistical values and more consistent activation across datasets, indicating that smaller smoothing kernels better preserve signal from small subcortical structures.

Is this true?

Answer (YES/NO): NO